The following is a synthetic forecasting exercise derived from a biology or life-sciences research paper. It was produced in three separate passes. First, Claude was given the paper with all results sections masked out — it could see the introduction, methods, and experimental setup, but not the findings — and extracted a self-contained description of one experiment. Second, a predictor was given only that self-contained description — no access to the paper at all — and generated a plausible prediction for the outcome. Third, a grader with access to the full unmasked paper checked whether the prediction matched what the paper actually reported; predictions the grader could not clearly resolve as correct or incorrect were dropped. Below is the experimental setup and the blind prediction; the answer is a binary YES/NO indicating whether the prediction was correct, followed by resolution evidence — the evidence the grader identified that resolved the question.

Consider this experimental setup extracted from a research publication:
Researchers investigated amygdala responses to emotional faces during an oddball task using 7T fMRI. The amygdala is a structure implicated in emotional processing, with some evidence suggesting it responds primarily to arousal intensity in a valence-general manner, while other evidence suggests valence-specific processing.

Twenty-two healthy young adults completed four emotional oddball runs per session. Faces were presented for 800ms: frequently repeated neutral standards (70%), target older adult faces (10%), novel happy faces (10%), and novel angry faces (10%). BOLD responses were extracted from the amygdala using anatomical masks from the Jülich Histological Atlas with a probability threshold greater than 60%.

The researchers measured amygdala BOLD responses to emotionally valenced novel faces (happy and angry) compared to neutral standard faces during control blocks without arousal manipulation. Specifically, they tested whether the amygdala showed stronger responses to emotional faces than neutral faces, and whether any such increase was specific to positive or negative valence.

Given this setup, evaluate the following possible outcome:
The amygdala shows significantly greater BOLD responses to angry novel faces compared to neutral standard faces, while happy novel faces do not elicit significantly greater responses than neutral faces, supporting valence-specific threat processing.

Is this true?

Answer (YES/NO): NO